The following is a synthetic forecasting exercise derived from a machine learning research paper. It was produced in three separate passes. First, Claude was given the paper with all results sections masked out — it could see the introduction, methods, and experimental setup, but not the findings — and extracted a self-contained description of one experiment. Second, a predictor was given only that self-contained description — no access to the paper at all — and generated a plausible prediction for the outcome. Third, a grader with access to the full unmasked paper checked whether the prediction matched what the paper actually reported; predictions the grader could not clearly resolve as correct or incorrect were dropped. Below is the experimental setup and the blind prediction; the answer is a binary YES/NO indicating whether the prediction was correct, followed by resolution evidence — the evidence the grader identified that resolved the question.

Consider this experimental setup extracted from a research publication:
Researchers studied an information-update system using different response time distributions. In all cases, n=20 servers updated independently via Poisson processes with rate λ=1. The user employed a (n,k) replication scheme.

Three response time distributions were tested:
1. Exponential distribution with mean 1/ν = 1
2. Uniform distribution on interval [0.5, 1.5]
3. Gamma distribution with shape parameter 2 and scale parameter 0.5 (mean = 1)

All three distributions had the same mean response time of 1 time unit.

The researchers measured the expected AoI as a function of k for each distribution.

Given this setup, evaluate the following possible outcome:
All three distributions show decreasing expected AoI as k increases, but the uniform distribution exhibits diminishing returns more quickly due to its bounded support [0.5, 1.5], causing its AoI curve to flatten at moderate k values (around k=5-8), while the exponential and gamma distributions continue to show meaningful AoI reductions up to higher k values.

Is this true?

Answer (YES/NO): NO